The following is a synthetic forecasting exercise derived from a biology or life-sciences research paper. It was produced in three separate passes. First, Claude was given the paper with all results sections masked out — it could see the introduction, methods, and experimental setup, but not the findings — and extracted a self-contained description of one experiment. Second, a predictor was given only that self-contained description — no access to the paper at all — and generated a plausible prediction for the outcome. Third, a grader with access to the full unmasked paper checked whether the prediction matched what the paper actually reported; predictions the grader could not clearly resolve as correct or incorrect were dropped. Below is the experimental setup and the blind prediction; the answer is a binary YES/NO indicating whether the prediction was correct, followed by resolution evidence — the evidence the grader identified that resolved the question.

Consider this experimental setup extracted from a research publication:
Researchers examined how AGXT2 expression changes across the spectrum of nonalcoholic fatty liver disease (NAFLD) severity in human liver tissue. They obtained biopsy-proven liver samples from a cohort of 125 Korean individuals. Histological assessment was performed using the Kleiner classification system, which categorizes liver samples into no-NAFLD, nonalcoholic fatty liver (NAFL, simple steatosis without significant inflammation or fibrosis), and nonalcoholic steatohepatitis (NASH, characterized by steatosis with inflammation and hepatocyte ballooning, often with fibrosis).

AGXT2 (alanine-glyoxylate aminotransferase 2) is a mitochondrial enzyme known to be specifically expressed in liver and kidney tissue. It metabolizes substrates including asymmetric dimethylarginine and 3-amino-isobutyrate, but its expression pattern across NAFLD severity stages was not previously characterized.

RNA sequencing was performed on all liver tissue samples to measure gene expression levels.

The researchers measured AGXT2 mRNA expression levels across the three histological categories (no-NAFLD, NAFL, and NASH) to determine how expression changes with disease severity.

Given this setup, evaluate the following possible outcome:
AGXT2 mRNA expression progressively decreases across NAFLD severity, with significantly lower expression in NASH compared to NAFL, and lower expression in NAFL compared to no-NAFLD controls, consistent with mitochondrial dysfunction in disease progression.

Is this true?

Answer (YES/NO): NO